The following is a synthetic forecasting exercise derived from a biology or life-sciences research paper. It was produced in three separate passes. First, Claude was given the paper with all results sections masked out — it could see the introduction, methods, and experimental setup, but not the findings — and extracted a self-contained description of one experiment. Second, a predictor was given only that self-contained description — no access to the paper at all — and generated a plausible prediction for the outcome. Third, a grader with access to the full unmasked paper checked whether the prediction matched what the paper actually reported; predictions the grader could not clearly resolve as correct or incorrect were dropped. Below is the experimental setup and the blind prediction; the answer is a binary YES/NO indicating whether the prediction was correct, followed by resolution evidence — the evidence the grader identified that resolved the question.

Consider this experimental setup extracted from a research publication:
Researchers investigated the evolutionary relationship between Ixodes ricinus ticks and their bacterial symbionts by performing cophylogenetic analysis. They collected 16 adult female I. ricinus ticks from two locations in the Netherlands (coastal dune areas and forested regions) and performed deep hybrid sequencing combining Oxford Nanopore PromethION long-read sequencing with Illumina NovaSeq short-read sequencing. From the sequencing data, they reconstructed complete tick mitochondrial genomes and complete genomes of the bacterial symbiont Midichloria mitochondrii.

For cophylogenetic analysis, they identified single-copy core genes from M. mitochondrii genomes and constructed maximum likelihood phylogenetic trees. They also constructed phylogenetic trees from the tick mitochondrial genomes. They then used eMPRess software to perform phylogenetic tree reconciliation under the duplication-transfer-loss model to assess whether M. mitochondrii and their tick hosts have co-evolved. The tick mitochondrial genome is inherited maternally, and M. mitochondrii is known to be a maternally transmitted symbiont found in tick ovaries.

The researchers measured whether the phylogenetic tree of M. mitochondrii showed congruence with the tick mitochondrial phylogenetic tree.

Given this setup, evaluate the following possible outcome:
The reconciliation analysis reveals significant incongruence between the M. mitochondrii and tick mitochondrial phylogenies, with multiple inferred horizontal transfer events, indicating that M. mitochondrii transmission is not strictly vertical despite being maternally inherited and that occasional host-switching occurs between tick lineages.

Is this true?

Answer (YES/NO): NO